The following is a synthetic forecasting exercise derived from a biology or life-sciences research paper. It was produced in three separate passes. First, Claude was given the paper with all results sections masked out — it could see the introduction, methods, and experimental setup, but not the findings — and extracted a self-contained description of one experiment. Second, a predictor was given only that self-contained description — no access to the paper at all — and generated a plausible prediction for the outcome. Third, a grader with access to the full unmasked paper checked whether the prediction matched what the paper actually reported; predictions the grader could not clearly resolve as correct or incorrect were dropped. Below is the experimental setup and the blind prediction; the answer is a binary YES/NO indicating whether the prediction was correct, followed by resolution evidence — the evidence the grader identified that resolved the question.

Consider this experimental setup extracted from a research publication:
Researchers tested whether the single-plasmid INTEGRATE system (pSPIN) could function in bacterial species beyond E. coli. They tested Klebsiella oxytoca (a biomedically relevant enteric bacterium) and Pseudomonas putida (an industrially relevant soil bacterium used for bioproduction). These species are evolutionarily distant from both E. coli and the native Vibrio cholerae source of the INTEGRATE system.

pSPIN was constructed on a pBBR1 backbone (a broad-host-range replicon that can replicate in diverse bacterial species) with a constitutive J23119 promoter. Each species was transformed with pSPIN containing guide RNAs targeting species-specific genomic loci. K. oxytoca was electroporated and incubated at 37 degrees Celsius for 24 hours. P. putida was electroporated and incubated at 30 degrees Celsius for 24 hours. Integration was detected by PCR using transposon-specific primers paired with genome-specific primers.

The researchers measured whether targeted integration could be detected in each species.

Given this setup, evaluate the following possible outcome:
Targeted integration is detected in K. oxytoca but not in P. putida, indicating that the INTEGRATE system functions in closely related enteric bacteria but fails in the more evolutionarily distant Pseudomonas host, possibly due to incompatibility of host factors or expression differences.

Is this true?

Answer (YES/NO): NO